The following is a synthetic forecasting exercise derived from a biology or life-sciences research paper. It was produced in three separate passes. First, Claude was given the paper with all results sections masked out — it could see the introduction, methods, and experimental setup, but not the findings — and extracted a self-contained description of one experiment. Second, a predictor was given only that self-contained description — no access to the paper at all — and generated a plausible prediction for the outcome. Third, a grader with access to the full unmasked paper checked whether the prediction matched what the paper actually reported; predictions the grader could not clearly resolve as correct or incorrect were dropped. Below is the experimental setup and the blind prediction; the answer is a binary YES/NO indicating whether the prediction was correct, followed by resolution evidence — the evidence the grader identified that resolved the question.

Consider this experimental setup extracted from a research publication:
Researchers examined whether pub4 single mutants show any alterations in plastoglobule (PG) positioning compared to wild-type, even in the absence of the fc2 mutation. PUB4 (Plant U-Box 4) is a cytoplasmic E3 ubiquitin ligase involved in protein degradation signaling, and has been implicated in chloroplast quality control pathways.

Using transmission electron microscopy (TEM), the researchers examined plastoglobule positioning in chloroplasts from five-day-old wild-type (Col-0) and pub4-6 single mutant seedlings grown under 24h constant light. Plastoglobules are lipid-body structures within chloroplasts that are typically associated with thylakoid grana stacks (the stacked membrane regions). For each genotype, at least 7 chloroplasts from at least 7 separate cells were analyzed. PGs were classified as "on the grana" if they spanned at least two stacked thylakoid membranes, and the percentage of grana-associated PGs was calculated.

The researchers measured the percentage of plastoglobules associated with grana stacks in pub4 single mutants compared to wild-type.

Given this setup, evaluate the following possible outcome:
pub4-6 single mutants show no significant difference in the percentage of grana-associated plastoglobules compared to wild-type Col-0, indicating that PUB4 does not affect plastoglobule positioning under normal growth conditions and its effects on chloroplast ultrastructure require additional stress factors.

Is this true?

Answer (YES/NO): YES